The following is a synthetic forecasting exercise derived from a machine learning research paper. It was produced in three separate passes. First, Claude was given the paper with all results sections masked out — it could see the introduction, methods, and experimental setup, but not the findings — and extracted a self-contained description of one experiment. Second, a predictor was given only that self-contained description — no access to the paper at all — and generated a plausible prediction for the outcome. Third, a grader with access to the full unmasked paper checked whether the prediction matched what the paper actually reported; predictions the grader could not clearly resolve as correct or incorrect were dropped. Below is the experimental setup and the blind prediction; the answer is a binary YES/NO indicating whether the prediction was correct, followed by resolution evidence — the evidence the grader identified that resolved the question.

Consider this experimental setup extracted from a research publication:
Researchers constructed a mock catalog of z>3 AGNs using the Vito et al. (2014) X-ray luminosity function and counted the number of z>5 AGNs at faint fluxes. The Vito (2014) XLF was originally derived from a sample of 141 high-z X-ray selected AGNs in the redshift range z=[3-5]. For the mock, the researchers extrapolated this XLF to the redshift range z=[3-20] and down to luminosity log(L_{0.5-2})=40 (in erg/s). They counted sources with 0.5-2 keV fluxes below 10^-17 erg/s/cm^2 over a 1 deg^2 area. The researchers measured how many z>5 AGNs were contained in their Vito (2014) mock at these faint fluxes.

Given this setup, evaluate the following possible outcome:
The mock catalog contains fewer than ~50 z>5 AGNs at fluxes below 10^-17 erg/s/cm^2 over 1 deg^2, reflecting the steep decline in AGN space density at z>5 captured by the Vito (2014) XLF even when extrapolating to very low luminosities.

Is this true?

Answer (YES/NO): NO